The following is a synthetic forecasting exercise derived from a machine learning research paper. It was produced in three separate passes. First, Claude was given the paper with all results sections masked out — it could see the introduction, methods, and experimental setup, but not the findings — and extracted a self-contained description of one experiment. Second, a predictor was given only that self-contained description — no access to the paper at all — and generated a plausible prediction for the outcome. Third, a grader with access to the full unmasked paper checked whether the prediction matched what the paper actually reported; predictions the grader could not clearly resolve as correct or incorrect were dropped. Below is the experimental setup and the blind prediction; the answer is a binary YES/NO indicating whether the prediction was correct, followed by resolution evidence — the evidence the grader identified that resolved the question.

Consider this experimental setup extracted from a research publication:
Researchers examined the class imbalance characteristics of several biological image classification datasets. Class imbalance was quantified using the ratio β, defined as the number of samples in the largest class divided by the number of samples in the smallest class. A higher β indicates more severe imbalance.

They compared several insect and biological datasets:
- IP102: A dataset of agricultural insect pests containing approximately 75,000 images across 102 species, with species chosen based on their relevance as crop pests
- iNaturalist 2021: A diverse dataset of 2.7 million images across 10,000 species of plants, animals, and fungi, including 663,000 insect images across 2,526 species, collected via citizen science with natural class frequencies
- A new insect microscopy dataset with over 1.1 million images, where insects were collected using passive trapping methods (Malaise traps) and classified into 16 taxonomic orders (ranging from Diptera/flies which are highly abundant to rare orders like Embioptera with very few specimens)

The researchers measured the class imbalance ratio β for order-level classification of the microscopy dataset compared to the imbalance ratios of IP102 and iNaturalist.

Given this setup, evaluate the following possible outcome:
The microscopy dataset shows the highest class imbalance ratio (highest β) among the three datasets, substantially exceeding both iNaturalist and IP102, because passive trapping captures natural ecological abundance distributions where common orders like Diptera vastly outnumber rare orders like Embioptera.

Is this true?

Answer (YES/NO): YES